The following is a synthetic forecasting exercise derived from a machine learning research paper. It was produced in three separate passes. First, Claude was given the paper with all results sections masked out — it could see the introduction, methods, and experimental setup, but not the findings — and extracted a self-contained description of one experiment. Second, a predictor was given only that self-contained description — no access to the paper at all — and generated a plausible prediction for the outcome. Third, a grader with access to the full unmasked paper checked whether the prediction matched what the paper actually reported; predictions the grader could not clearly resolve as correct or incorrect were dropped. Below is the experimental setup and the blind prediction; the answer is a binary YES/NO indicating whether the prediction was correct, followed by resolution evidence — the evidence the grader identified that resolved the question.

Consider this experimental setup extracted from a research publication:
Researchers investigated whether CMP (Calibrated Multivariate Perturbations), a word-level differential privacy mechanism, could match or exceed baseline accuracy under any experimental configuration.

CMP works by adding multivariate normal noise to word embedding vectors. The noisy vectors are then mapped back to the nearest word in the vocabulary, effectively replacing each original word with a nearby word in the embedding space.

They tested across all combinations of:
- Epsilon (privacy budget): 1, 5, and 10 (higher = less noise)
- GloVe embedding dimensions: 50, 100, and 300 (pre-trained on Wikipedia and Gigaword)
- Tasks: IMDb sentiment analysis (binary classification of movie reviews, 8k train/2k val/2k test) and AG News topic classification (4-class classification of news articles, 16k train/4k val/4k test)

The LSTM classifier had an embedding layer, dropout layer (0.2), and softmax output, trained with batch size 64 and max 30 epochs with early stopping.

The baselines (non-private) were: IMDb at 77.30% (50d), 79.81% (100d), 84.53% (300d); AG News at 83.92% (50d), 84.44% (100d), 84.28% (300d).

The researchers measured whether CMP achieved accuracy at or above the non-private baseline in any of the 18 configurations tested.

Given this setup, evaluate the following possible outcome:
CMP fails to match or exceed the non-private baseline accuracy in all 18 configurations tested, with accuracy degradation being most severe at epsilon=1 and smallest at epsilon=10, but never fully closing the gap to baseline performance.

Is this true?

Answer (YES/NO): NO